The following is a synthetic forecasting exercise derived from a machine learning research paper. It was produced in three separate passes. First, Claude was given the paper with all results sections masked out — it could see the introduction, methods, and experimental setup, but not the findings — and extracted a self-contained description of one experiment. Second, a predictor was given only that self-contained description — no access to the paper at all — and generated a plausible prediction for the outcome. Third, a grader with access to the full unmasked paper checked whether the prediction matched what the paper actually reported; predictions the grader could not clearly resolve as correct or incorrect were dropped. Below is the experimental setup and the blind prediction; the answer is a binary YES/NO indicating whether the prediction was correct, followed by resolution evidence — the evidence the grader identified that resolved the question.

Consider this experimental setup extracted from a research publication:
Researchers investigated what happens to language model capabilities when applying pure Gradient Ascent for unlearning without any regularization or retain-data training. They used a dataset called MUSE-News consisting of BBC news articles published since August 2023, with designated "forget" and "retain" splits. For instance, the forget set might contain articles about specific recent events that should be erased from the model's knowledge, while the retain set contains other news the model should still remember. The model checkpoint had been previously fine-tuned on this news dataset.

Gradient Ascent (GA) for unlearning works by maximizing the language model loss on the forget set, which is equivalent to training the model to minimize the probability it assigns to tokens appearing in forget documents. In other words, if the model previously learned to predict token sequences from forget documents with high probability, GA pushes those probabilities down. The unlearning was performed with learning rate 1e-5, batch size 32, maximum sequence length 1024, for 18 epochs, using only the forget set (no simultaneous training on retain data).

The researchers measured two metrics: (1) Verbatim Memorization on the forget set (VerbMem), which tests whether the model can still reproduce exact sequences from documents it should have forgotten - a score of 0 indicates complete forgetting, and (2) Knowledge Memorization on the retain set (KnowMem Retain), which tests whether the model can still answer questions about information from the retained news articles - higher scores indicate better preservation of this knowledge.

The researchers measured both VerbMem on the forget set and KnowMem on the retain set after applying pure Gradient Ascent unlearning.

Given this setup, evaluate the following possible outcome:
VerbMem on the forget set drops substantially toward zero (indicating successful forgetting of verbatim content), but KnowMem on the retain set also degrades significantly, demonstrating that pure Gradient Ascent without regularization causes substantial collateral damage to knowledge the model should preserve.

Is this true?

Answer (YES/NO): YES